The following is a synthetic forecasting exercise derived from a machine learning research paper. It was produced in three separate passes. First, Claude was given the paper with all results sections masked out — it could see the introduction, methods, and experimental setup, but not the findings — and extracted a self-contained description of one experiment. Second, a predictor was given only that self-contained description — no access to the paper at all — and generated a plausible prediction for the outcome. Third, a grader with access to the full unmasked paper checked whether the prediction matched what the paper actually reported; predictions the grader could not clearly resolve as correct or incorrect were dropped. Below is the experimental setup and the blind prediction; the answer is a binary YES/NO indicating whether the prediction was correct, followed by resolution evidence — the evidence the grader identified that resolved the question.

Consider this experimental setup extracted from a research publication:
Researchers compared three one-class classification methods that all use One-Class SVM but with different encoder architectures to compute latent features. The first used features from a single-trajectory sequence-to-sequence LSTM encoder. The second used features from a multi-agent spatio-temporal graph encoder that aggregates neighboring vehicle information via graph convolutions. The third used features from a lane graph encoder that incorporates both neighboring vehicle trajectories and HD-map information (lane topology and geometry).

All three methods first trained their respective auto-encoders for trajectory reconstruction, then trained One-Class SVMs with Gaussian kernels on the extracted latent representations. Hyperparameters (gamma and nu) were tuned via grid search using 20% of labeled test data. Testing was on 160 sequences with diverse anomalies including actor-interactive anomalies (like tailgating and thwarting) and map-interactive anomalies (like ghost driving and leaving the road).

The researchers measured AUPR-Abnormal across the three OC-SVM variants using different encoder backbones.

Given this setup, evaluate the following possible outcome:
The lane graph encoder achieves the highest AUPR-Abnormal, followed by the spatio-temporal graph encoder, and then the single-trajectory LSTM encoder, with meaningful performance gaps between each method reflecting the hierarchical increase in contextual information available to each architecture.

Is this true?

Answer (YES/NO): NO